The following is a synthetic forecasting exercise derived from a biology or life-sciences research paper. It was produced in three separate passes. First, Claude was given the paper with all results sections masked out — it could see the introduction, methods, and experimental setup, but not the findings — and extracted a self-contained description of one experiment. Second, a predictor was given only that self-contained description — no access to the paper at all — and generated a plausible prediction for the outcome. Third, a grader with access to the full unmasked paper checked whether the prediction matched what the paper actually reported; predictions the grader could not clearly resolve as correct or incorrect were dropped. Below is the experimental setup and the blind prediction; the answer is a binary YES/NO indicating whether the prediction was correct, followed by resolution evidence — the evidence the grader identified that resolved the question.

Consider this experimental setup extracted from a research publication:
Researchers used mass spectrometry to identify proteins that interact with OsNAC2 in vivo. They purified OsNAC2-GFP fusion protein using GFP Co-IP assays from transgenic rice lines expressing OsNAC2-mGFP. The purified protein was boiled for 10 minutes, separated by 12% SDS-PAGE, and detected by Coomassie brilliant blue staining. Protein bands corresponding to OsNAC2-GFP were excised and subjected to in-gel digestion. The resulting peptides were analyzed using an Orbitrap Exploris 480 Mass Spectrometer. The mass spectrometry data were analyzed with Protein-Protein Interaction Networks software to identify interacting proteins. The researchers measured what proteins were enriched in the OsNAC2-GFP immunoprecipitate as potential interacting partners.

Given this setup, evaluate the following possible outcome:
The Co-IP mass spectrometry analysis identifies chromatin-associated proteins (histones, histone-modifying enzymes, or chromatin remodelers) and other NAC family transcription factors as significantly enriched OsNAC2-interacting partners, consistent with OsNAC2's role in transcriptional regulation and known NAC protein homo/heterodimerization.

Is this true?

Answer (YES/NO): NO